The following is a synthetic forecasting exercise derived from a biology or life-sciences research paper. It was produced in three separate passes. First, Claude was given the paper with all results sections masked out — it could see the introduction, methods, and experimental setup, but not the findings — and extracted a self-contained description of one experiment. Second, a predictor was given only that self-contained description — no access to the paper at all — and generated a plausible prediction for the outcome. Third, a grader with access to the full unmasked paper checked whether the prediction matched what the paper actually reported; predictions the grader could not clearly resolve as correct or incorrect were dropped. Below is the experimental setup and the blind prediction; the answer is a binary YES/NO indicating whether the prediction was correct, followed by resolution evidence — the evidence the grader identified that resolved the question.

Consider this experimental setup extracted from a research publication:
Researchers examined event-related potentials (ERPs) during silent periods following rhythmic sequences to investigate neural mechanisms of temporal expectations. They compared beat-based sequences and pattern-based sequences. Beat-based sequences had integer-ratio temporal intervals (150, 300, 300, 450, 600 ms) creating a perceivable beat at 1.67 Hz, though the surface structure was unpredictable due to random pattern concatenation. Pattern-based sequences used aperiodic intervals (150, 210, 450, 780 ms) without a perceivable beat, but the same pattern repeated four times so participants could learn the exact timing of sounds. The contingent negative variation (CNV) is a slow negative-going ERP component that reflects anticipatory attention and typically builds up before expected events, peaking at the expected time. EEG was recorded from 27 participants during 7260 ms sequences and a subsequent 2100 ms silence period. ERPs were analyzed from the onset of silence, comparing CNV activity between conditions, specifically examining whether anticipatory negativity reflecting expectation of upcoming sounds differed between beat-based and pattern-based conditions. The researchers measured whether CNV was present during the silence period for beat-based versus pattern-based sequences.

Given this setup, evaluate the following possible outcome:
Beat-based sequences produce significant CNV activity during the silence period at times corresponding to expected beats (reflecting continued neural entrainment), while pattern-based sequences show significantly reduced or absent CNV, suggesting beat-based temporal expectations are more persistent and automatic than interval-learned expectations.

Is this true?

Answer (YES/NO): NO